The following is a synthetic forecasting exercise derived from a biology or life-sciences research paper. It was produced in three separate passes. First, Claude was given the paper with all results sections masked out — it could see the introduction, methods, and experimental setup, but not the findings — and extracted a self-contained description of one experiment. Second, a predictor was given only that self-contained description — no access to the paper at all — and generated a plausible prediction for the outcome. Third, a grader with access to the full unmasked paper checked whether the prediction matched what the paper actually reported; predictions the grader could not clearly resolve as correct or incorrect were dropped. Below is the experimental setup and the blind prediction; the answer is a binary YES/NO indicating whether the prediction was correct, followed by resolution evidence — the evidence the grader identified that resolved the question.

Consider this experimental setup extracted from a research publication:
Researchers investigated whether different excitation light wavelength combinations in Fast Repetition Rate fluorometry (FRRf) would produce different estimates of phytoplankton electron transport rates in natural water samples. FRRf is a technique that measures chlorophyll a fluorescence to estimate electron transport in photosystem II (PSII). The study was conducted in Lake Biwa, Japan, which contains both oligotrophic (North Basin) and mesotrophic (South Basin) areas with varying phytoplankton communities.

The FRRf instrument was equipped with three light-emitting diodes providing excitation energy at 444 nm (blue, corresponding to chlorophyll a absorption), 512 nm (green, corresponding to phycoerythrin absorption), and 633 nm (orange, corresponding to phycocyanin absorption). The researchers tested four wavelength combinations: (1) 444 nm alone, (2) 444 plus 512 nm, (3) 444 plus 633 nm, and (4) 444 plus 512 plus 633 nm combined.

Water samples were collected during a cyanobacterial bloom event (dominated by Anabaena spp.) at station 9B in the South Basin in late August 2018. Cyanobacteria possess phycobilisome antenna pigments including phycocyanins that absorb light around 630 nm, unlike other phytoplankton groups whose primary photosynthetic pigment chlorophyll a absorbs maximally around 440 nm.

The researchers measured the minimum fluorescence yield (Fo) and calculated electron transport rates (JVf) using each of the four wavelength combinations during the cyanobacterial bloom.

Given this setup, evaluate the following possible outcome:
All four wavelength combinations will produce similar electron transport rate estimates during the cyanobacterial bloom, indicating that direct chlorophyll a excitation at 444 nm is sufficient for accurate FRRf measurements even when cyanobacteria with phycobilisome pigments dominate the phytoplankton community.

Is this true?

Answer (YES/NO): NO